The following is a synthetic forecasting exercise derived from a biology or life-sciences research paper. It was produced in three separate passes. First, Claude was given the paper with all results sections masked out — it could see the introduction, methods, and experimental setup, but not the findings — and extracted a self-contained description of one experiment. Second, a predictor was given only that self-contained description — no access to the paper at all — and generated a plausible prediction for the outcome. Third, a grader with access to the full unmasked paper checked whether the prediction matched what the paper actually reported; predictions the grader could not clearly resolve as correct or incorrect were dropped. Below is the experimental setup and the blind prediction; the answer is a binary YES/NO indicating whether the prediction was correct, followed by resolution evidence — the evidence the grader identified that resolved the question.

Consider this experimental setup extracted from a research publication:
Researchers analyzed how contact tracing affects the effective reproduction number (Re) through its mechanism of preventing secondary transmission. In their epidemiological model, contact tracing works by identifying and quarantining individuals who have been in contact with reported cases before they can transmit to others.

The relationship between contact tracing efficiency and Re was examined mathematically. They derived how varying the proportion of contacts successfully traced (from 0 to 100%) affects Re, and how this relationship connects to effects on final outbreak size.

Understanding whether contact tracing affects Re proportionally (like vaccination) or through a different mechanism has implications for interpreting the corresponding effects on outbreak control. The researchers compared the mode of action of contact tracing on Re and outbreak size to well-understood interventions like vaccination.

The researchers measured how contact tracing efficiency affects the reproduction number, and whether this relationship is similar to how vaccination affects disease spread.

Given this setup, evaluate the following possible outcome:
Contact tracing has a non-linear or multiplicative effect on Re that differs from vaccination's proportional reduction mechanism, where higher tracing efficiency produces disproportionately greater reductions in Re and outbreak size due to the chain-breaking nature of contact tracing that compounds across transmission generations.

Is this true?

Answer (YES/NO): NO